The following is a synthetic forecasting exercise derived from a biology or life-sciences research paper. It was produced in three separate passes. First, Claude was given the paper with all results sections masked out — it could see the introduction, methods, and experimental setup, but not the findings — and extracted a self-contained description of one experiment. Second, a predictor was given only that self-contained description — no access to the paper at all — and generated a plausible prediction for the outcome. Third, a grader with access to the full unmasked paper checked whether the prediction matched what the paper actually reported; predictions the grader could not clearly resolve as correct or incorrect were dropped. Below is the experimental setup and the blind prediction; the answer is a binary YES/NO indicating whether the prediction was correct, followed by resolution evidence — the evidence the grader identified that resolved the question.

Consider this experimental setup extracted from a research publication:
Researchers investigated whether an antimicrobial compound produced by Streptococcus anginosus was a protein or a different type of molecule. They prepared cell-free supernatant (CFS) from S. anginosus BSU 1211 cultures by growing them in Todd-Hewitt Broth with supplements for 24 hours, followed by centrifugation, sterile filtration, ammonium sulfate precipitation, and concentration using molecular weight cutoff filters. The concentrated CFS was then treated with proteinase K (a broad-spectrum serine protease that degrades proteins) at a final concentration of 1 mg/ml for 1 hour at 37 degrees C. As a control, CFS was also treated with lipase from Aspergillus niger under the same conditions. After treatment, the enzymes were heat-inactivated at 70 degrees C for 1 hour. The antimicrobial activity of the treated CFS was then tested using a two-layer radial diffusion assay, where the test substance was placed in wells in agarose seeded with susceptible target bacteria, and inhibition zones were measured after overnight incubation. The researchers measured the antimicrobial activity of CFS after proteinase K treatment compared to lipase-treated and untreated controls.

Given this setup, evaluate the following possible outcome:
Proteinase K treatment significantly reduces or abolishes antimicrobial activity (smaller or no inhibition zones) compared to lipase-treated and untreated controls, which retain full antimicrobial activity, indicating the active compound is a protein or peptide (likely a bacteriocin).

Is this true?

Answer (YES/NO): YES